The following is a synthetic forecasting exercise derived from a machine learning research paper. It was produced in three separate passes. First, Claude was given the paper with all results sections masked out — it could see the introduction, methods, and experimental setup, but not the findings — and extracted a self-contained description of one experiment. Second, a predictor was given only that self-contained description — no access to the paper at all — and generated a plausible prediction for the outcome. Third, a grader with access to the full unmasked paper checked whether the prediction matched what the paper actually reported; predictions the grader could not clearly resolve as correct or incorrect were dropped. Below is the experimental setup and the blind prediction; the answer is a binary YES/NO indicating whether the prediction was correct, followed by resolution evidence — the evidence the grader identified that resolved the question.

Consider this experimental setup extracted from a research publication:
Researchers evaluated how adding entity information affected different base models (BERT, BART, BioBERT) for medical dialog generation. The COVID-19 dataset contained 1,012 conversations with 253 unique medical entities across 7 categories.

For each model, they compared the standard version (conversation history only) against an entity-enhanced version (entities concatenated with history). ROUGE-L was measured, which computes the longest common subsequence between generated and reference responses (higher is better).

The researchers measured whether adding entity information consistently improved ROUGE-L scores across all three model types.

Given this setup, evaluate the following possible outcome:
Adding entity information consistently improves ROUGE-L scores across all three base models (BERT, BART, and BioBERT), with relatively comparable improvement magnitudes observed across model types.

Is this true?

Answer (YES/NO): NO